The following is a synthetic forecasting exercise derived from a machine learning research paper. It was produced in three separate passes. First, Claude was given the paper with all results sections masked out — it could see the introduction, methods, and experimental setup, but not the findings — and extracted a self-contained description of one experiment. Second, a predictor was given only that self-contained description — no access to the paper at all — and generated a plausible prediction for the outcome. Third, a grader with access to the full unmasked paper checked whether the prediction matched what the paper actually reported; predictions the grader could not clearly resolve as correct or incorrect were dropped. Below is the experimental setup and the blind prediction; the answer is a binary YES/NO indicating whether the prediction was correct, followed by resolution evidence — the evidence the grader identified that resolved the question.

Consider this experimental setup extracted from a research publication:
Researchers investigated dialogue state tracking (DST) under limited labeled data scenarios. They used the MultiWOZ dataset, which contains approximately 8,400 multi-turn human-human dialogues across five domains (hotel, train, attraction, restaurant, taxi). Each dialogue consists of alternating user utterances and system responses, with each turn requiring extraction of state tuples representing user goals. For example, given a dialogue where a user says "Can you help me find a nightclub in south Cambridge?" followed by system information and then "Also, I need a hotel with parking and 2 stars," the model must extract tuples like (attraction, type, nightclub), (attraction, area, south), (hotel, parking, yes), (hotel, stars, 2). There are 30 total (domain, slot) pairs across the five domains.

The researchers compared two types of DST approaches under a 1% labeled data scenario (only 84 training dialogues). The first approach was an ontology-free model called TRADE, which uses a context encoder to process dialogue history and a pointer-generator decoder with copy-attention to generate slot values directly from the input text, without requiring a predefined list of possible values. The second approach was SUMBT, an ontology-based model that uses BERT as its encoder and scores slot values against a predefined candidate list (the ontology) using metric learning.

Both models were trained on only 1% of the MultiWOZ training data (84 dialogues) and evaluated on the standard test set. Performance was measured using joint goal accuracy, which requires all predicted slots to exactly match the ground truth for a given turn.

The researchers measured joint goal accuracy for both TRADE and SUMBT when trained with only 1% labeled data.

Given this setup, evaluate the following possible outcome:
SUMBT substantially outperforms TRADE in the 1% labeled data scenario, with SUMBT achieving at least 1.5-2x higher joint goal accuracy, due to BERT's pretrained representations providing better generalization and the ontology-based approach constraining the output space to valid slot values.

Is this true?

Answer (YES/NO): NO